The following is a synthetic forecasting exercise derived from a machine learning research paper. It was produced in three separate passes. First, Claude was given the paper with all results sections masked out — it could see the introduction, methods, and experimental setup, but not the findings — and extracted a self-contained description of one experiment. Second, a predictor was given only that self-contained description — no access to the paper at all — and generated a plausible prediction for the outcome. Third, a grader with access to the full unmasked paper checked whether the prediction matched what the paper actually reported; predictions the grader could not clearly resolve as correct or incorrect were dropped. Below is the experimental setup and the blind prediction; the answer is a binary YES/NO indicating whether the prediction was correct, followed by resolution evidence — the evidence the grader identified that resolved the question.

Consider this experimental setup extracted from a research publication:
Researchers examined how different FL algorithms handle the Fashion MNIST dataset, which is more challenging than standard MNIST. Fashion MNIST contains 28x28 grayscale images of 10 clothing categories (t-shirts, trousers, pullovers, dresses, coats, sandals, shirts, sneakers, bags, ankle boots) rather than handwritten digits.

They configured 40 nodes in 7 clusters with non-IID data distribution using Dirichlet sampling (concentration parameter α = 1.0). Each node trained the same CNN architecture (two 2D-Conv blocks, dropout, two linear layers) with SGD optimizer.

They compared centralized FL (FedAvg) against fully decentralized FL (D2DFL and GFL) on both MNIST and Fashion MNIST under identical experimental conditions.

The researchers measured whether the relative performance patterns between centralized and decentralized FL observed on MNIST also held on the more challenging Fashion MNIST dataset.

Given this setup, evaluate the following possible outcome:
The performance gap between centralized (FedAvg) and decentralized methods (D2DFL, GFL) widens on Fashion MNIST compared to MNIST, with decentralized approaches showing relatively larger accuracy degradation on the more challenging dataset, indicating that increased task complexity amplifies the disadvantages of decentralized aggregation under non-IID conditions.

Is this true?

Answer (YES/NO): NO